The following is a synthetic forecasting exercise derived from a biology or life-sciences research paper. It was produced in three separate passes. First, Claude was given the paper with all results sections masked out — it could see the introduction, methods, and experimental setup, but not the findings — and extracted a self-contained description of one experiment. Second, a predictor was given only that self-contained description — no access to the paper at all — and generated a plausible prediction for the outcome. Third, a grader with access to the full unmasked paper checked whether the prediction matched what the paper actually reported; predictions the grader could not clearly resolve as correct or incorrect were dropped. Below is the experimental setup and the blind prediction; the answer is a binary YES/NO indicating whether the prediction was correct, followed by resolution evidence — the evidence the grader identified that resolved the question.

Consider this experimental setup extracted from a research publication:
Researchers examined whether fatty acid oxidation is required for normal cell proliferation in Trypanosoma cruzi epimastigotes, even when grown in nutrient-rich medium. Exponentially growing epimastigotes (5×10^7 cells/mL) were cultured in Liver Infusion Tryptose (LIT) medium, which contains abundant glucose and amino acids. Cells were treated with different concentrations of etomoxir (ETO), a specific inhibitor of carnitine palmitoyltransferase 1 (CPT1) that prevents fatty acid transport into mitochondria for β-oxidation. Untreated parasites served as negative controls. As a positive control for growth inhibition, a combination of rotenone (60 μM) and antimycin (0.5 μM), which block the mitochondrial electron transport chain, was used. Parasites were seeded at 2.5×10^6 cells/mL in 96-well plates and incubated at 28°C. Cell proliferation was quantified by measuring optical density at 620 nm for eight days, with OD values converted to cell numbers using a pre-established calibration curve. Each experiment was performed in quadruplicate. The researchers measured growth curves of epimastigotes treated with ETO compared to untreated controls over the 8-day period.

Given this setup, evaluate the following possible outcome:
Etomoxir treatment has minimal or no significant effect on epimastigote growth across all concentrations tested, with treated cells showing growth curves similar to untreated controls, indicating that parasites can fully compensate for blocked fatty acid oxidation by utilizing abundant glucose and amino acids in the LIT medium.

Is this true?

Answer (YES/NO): NO